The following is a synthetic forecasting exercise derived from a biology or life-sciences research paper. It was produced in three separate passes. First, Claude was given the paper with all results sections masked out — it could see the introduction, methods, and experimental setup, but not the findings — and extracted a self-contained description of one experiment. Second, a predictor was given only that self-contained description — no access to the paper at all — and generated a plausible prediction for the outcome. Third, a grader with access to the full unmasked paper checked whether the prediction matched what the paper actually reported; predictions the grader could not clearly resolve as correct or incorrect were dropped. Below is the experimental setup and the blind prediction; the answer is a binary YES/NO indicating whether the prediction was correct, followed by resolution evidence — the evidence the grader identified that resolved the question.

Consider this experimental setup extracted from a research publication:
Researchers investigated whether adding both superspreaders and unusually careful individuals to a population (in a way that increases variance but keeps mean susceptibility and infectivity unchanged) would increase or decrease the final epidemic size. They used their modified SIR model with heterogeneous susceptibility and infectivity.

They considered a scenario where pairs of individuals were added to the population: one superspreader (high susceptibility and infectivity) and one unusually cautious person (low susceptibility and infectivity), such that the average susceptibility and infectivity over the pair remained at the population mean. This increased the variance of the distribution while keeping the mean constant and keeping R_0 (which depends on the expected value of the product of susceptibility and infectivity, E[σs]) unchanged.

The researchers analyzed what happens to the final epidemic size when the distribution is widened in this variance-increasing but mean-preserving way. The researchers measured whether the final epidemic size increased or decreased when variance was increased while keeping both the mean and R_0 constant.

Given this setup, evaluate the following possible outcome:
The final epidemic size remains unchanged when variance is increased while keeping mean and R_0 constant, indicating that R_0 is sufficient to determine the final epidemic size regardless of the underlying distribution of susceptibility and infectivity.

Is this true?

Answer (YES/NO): NO